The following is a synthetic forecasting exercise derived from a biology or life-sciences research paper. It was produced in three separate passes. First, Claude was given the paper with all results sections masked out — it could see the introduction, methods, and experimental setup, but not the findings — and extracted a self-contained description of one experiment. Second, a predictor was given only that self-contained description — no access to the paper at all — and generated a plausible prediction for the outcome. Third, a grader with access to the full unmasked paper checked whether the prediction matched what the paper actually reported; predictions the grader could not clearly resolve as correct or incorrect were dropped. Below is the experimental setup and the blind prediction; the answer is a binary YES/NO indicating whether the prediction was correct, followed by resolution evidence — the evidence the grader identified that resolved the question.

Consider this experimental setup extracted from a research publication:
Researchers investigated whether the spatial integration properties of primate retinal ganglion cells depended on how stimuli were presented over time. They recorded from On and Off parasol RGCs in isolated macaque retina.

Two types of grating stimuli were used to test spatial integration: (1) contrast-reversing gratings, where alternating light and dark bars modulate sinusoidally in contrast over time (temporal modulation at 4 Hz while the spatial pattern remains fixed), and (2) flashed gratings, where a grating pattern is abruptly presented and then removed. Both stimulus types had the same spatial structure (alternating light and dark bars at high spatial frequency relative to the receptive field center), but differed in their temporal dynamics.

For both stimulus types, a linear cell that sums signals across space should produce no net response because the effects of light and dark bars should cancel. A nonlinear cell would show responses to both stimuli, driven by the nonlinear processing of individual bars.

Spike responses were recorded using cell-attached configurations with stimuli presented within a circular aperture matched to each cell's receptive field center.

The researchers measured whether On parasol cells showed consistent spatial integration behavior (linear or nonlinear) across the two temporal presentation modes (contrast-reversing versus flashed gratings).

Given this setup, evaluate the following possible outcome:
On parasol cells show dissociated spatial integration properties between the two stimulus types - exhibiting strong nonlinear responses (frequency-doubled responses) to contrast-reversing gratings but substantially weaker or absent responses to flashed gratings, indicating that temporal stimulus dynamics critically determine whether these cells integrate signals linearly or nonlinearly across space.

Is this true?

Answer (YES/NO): NO